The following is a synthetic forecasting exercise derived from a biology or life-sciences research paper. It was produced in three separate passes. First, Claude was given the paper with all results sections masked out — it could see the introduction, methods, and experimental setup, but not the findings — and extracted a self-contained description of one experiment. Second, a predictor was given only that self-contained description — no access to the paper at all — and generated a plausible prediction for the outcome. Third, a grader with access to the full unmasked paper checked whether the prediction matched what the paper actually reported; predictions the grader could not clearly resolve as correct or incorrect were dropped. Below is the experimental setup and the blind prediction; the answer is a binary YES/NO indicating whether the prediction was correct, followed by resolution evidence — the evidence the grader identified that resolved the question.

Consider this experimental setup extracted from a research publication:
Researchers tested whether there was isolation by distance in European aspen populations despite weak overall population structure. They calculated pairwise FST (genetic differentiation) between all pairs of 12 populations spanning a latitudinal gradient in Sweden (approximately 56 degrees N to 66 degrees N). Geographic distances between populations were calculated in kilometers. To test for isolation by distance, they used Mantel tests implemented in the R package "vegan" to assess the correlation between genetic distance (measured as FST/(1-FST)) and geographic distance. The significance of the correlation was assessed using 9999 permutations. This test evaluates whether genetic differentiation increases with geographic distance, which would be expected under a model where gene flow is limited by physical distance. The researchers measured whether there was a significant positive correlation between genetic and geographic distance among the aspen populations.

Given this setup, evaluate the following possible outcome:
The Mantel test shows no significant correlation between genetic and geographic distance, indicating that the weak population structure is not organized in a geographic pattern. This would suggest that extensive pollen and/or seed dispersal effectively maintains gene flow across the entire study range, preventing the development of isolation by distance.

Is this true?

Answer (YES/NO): NO